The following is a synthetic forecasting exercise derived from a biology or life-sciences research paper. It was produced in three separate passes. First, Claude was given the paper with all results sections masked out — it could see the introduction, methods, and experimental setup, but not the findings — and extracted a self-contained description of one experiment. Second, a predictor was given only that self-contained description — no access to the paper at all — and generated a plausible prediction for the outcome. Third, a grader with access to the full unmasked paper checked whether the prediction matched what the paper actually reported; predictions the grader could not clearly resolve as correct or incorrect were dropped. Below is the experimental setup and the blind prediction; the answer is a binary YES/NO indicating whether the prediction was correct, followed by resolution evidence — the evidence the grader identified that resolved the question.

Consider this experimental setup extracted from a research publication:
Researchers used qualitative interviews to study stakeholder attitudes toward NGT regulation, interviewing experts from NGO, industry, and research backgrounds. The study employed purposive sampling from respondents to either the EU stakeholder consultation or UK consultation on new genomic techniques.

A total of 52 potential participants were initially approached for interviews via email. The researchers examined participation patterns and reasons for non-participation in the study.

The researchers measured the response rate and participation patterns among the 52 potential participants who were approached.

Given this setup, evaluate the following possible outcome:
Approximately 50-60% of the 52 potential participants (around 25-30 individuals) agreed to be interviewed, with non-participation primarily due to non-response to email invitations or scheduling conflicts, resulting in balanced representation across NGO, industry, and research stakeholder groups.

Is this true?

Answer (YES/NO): NO